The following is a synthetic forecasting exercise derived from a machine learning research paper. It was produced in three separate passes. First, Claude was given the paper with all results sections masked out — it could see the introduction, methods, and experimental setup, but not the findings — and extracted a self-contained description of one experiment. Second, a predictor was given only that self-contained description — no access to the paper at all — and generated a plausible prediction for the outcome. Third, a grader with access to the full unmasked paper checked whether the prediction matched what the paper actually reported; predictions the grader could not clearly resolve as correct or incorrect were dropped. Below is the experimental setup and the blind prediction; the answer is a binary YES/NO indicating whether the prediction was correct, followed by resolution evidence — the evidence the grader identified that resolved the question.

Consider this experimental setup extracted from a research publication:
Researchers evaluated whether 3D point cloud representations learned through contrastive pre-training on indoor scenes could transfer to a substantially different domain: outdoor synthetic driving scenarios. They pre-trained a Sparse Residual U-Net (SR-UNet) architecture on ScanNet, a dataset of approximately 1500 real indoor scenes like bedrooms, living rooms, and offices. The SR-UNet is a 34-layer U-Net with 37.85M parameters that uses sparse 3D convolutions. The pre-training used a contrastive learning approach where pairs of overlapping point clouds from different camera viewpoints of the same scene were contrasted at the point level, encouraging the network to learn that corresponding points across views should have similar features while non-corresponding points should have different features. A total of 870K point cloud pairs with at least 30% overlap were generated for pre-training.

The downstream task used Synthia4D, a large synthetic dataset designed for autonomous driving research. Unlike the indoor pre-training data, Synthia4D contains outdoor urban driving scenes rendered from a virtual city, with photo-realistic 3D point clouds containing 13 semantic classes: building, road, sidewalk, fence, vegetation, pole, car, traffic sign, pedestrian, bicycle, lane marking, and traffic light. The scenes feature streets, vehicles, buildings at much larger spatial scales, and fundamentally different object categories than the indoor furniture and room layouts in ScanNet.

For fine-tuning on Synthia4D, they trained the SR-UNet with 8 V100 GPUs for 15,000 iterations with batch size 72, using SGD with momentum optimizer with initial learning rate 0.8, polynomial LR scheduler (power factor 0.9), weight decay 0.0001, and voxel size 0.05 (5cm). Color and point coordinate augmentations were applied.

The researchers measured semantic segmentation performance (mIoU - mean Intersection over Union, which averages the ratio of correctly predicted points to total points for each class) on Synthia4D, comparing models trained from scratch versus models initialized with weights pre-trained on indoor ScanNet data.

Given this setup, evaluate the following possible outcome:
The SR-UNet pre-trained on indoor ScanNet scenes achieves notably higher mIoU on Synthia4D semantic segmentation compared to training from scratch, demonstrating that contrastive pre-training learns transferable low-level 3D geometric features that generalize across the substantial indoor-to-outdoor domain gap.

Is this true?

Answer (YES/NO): YES